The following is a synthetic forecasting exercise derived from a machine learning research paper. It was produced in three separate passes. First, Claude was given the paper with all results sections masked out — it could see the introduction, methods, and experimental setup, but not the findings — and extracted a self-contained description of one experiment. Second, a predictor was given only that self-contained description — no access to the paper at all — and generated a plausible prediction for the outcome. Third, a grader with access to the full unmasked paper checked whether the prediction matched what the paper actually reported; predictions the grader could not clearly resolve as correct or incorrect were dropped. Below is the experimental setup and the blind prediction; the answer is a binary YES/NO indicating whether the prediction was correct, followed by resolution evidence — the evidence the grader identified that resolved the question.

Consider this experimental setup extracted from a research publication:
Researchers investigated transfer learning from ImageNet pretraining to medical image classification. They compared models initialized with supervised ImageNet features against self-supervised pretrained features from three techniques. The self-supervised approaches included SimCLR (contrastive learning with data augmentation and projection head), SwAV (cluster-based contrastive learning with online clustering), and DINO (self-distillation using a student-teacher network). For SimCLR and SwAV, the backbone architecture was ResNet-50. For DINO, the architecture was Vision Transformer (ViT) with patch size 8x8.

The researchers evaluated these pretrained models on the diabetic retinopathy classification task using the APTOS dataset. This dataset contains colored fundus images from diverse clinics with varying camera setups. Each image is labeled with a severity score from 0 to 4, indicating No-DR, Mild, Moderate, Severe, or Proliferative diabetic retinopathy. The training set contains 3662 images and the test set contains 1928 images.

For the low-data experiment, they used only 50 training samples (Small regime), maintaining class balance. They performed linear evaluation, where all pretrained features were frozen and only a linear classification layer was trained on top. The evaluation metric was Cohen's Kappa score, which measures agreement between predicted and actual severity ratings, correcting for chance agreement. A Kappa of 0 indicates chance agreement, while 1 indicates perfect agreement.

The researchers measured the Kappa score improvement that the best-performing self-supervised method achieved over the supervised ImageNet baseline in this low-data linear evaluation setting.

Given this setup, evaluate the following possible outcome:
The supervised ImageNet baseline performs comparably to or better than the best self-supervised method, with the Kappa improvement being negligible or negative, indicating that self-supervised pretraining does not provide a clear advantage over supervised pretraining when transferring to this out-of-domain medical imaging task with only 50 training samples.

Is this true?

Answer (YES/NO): NO